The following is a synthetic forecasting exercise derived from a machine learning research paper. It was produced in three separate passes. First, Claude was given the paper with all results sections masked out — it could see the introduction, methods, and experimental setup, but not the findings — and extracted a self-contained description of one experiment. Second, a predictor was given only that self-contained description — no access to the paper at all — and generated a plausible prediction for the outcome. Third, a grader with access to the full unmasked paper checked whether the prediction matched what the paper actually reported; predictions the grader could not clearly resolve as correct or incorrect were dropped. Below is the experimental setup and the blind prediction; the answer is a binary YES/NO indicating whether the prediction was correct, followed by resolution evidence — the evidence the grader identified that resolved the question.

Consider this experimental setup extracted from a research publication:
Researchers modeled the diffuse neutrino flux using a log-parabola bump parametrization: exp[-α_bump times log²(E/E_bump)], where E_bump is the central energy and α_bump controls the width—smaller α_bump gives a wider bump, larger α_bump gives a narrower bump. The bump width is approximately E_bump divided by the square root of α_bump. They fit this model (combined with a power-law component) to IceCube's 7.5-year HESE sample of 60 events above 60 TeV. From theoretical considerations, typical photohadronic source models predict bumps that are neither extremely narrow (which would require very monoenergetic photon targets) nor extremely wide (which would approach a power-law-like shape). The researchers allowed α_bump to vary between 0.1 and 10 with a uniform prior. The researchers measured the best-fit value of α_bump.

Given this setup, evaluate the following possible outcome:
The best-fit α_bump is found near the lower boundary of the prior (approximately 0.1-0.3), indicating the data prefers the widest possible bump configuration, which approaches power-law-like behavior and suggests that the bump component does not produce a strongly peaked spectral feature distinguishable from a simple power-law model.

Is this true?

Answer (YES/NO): NO